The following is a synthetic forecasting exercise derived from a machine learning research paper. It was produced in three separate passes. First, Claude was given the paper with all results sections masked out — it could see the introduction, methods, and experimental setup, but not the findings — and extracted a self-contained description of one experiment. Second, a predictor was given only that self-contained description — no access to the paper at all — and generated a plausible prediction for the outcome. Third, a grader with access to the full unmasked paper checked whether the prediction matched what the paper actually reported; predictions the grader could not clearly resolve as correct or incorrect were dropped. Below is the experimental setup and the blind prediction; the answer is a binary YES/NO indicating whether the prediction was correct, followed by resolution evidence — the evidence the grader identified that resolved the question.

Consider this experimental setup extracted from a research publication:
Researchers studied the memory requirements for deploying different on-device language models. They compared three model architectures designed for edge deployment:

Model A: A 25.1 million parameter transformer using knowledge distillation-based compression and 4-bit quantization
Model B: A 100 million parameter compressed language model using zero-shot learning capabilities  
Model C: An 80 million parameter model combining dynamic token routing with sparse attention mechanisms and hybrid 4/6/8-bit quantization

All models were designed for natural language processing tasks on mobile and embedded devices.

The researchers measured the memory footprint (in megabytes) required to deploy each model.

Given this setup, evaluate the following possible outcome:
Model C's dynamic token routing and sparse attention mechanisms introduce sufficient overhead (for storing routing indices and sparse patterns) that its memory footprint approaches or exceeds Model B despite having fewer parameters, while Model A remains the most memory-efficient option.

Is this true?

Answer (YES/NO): YES